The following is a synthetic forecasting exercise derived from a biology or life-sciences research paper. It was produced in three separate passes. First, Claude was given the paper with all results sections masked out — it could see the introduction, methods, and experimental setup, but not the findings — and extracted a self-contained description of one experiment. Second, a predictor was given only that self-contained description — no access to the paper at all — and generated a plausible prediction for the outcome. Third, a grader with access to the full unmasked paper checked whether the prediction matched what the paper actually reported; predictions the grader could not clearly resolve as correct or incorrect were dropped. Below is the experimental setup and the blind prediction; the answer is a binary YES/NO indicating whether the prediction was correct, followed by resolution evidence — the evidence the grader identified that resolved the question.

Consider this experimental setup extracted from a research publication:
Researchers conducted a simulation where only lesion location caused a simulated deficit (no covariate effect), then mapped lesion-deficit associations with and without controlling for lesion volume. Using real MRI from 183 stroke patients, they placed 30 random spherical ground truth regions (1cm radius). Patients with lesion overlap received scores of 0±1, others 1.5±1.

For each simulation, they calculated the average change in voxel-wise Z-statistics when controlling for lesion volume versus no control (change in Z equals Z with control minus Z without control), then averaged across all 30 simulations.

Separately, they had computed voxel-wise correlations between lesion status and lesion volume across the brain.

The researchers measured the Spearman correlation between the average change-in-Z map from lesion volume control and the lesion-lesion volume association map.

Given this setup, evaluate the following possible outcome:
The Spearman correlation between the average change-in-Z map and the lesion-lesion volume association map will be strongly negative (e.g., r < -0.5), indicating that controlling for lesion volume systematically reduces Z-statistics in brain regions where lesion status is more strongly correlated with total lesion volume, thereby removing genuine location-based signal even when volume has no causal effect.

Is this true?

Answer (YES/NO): YES